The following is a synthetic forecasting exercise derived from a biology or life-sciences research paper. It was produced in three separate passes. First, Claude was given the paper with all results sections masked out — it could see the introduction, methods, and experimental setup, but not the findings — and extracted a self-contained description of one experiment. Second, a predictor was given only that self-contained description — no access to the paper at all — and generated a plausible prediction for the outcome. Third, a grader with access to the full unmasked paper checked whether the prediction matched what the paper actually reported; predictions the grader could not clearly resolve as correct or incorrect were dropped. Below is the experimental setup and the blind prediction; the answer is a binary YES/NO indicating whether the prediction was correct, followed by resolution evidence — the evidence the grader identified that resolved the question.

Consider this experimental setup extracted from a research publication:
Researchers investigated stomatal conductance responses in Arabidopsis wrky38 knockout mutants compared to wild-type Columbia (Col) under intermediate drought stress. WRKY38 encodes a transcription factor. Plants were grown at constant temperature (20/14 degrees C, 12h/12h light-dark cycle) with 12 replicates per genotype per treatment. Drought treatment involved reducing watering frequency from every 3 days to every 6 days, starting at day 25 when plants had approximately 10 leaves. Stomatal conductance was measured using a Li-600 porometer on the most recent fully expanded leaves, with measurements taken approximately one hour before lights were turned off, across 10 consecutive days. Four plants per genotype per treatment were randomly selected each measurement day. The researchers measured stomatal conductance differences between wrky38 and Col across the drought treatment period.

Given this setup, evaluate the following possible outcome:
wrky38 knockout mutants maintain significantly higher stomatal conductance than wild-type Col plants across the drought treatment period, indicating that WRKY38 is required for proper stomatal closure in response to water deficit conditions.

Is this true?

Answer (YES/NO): NO